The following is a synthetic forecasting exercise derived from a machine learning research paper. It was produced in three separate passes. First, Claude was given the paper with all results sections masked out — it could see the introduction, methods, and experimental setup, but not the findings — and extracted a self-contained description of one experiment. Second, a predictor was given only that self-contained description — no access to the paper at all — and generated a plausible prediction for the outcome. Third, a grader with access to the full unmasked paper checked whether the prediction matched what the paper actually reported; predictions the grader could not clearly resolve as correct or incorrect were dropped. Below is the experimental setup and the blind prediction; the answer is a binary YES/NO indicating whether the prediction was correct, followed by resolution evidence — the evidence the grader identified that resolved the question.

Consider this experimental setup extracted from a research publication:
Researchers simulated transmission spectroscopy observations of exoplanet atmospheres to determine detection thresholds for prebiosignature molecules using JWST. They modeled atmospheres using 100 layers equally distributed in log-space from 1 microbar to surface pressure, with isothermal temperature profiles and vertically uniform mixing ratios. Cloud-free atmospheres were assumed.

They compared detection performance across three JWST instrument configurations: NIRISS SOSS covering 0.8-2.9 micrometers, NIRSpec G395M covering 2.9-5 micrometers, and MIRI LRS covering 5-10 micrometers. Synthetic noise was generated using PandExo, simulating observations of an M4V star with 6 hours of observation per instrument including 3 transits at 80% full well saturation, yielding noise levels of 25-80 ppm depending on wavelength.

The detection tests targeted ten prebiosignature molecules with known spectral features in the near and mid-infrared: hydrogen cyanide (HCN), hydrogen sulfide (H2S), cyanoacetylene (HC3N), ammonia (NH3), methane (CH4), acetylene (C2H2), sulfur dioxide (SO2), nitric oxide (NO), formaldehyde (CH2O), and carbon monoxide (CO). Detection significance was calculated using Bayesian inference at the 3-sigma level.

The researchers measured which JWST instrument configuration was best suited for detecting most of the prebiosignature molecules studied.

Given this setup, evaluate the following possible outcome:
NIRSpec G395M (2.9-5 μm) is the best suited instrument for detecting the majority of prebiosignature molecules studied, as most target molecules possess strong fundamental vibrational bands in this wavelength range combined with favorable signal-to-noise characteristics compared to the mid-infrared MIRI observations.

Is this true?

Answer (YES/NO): YES